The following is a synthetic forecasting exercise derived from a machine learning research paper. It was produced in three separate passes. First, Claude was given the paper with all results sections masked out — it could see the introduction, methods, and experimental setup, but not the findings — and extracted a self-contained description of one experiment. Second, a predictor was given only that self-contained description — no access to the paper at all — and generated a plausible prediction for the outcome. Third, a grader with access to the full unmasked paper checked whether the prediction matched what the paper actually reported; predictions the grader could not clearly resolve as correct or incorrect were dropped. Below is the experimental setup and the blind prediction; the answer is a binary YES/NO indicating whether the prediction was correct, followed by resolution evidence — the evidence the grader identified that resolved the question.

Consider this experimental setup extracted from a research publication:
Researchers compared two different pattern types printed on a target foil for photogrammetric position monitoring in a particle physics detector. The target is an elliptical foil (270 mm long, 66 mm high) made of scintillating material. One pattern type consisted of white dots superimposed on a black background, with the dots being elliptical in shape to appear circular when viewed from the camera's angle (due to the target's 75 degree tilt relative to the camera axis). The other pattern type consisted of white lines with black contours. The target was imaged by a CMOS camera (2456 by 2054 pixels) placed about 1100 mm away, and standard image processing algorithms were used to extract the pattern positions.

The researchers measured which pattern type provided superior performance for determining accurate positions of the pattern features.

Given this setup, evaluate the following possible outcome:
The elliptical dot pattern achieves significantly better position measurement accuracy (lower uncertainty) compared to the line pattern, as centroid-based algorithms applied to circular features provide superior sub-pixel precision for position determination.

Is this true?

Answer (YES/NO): NO